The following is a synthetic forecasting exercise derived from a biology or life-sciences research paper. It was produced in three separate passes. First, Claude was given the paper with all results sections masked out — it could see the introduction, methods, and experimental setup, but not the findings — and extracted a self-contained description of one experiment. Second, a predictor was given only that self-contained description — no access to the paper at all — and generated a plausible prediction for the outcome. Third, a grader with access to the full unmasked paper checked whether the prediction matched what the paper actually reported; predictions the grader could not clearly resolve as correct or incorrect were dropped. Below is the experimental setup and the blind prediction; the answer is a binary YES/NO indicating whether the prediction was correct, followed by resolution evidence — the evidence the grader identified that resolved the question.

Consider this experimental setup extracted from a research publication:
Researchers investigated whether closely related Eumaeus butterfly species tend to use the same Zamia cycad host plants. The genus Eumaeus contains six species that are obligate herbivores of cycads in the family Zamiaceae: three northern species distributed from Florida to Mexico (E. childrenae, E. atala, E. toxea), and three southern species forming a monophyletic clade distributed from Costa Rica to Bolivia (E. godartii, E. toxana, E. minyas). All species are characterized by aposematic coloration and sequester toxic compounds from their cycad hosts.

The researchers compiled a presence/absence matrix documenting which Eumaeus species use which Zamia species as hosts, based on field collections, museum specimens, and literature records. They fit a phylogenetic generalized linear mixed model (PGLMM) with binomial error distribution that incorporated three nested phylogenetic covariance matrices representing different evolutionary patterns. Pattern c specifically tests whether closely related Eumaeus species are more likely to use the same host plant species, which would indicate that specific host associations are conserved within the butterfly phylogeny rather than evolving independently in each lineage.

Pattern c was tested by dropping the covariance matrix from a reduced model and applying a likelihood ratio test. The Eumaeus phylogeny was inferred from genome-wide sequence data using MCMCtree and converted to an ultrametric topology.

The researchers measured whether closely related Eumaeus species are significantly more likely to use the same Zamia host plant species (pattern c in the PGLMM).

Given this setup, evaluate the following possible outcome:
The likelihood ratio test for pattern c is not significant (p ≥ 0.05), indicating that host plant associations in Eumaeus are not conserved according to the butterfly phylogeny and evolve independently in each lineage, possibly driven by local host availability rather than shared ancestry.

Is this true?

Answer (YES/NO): YES